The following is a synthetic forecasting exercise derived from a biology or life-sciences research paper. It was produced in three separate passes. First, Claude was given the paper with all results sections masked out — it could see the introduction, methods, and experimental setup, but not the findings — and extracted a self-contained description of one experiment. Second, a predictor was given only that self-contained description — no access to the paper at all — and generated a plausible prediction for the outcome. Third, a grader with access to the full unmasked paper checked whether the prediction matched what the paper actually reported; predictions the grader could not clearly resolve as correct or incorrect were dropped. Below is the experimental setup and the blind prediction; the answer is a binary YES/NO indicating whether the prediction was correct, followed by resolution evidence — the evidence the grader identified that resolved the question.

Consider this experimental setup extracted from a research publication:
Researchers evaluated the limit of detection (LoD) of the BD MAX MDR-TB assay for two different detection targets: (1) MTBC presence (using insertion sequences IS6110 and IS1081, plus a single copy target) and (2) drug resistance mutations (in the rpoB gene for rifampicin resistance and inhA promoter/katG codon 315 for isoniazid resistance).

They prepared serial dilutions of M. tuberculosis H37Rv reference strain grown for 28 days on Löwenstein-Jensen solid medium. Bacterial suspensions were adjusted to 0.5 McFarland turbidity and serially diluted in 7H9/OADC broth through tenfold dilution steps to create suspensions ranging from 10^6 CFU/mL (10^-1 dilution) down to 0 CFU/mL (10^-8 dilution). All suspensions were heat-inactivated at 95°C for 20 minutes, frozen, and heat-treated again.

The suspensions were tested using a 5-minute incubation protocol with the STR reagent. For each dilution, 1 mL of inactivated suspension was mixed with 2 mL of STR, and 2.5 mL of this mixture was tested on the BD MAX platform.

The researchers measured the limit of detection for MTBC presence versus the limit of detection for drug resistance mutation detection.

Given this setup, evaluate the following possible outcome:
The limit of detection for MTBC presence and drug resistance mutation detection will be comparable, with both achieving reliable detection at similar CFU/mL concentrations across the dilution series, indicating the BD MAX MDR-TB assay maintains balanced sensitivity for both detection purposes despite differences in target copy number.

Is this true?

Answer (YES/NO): NO